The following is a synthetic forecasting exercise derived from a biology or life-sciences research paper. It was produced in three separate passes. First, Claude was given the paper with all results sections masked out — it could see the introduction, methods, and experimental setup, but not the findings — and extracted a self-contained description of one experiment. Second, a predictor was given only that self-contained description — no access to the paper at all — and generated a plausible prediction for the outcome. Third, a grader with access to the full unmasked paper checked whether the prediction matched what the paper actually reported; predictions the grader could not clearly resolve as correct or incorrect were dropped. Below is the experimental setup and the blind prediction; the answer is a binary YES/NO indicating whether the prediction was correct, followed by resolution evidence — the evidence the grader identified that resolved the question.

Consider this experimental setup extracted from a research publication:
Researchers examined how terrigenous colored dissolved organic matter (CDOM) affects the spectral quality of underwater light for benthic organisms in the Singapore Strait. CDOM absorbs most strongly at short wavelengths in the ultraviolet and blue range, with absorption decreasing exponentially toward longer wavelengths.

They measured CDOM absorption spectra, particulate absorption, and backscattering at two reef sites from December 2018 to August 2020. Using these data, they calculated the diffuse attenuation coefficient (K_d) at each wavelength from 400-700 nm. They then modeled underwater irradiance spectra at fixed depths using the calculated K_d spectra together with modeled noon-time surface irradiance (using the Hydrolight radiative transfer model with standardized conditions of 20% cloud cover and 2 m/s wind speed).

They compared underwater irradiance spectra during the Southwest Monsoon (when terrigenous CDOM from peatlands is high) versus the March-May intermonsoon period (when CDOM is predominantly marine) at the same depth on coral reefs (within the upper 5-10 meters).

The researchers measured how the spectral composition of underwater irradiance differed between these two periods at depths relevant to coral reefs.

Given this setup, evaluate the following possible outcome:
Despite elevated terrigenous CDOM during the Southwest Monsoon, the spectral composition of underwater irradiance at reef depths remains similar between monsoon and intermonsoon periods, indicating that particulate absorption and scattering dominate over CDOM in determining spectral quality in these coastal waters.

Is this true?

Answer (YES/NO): NO